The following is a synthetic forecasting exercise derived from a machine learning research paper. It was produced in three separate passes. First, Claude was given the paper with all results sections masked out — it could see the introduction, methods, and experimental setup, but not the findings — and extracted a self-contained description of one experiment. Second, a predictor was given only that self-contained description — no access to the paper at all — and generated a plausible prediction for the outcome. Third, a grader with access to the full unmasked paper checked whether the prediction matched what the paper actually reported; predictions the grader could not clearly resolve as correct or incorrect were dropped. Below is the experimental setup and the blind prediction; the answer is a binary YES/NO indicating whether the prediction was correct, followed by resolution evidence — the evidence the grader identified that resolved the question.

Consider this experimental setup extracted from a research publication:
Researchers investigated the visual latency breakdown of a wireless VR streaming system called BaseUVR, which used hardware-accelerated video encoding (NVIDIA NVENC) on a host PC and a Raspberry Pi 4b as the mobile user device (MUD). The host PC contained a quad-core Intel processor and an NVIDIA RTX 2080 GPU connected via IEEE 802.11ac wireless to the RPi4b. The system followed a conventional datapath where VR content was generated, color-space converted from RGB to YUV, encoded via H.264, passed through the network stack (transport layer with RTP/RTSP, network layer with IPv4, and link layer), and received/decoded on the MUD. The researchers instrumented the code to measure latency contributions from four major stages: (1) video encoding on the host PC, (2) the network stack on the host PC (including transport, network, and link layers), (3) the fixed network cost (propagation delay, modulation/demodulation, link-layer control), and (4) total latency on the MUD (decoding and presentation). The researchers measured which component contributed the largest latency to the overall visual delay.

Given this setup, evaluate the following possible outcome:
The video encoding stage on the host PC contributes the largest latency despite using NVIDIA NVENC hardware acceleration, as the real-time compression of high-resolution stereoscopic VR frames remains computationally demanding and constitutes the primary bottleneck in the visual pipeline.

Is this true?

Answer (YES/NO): NO